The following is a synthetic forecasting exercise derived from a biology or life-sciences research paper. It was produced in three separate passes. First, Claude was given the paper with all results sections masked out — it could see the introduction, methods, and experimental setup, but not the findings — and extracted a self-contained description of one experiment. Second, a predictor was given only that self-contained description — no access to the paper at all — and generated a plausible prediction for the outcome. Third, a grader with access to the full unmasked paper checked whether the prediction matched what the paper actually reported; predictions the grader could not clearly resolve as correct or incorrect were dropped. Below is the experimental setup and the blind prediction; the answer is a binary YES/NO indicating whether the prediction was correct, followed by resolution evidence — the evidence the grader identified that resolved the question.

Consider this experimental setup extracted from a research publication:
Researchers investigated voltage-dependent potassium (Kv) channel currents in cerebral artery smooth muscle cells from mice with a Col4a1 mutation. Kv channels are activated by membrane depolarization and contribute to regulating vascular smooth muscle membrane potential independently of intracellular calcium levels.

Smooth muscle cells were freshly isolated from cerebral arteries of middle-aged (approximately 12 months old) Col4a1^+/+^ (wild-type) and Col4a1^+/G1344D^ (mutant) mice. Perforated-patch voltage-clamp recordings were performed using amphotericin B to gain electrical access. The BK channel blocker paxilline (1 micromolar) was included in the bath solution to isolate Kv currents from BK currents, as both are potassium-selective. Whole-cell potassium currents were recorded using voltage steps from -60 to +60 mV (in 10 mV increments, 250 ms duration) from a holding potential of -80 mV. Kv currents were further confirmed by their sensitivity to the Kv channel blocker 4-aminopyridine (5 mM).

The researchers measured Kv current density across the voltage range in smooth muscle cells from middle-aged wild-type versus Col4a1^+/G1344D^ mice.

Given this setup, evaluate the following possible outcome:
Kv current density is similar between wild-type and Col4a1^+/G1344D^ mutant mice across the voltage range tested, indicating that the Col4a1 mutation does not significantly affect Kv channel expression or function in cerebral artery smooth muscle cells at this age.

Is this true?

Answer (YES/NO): YES